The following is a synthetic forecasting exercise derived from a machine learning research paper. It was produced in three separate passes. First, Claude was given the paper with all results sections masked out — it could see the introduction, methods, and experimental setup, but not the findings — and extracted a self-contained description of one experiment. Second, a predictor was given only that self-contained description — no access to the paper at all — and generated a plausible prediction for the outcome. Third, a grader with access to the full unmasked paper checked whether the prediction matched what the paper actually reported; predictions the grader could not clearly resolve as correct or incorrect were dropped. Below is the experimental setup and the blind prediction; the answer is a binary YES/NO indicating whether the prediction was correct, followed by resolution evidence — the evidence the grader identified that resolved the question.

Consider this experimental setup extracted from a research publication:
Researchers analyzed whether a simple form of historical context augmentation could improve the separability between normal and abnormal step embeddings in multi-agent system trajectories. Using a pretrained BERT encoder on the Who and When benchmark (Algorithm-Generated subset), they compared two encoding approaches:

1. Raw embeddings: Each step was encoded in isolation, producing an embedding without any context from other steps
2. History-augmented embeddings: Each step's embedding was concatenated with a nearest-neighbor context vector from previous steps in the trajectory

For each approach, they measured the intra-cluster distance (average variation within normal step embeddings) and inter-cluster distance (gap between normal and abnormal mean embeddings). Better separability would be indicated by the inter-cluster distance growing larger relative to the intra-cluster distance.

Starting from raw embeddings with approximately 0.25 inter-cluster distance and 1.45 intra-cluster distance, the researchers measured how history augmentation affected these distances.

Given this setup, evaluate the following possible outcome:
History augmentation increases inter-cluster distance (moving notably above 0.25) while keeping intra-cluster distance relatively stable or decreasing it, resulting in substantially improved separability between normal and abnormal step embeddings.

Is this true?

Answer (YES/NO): NO